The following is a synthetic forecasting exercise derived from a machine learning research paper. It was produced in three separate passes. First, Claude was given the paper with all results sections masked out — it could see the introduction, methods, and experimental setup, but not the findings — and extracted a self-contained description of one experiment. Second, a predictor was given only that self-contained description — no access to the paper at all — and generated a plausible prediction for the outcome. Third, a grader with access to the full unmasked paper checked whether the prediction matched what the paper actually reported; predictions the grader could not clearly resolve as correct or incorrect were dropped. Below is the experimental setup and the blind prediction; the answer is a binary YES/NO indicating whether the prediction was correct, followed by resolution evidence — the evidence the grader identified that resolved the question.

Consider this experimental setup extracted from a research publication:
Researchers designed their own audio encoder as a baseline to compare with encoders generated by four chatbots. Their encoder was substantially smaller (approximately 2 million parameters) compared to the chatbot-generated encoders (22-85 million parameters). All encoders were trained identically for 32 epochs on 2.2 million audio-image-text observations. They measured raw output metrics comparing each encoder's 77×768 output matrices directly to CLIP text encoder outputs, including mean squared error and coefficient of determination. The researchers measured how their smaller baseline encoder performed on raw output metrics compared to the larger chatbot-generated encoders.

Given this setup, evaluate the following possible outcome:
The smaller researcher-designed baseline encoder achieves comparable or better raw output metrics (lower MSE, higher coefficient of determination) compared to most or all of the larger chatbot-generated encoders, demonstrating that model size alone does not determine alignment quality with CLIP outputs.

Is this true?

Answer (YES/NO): NO